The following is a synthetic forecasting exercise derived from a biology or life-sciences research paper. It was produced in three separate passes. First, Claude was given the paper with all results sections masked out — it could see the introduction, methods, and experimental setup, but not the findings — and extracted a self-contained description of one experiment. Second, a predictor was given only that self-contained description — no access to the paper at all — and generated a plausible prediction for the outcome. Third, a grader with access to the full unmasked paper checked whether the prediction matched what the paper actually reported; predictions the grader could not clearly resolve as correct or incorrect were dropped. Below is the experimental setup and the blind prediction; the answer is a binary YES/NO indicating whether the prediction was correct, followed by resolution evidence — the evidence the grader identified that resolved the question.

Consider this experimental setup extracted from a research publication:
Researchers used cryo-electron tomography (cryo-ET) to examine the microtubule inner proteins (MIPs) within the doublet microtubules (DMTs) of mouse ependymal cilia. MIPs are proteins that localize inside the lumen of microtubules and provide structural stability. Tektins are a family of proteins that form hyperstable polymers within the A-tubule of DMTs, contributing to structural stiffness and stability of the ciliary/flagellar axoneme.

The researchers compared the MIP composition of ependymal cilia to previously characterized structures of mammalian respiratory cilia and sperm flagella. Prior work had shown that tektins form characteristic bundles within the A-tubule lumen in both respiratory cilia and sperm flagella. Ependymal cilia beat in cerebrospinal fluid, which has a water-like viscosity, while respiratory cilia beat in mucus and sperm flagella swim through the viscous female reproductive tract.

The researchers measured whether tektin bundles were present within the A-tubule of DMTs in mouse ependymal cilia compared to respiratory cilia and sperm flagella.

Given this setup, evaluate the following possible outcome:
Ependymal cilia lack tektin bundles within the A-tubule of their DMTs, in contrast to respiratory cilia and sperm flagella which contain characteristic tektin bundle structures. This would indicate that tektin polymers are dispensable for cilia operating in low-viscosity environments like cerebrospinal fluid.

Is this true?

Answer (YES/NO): YES